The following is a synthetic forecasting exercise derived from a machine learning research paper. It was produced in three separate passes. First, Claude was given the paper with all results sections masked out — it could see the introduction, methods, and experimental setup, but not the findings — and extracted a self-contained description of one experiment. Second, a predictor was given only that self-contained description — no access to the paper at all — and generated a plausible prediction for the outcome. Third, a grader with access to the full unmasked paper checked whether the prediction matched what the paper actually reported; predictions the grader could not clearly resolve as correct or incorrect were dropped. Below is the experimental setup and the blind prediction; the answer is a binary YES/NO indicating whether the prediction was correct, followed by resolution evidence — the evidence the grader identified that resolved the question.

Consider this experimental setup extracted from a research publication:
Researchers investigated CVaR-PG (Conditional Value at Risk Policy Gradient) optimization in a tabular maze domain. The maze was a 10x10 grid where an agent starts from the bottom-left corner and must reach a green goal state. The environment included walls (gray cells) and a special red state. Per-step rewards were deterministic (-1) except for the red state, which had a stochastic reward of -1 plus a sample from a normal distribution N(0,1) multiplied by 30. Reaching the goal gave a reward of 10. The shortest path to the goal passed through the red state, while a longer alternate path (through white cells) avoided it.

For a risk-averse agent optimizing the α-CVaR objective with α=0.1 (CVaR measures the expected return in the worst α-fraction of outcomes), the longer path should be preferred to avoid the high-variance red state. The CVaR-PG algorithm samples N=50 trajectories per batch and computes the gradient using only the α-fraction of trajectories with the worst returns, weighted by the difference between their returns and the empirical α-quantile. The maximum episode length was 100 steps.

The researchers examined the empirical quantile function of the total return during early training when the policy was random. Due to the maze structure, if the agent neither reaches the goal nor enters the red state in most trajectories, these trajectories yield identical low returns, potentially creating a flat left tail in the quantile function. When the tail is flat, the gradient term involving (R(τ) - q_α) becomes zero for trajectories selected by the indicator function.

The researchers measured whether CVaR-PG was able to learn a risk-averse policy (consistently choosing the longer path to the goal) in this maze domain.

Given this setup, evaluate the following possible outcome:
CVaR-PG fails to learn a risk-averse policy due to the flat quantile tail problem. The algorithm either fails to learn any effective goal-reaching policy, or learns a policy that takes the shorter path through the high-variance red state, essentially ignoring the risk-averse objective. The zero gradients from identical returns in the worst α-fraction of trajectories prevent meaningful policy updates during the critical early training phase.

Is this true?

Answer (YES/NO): YES